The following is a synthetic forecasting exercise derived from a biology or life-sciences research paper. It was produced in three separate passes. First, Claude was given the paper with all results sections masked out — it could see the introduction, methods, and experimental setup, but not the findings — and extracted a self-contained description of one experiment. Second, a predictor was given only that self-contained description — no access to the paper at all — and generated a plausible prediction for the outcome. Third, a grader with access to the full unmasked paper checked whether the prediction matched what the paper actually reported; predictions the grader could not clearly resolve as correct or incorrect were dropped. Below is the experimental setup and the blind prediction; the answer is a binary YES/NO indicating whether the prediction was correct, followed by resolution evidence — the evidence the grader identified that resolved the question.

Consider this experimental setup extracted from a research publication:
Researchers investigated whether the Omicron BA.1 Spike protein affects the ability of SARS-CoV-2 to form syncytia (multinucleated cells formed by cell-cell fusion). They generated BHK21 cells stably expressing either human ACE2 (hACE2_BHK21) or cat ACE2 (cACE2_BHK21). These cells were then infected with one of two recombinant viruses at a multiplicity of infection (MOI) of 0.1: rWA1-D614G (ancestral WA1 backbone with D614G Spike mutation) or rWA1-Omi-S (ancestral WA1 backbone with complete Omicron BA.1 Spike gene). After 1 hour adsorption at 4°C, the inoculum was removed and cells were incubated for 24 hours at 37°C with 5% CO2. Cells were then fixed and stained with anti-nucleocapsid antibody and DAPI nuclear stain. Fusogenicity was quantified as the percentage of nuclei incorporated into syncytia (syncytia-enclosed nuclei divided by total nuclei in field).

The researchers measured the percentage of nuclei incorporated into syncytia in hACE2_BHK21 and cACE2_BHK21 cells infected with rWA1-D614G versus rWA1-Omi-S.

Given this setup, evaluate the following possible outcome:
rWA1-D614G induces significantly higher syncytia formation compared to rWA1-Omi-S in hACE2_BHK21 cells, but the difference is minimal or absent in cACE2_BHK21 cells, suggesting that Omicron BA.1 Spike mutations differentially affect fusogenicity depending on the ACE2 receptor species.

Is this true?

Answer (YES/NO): NO